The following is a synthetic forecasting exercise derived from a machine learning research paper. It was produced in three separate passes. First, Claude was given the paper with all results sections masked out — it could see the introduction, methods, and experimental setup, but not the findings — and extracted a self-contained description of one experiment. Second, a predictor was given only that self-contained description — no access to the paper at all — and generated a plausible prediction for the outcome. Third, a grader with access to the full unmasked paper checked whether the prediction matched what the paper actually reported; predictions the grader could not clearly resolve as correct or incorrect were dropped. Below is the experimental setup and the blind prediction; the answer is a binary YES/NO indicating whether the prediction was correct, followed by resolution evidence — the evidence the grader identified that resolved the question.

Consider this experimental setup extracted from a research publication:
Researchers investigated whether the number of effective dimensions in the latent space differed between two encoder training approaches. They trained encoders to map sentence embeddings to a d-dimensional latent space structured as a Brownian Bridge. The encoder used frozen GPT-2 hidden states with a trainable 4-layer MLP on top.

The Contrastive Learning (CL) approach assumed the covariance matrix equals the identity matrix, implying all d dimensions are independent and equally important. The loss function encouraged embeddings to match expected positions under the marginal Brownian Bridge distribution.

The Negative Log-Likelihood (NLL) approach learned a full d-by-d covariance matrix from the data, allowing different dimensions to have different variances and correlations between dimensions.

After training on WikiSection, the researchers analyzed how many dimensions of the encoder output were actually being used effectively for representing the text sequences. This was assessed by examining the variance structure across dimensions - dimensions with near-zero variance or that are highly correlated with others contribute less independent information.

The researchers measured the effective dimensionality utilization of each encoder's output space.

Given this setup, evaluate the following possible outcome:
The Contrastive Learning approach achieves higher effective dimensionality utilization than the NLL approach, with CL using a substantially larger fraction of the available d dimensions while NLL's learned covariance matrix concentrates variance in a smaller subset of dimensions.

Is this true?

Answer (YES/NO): NO